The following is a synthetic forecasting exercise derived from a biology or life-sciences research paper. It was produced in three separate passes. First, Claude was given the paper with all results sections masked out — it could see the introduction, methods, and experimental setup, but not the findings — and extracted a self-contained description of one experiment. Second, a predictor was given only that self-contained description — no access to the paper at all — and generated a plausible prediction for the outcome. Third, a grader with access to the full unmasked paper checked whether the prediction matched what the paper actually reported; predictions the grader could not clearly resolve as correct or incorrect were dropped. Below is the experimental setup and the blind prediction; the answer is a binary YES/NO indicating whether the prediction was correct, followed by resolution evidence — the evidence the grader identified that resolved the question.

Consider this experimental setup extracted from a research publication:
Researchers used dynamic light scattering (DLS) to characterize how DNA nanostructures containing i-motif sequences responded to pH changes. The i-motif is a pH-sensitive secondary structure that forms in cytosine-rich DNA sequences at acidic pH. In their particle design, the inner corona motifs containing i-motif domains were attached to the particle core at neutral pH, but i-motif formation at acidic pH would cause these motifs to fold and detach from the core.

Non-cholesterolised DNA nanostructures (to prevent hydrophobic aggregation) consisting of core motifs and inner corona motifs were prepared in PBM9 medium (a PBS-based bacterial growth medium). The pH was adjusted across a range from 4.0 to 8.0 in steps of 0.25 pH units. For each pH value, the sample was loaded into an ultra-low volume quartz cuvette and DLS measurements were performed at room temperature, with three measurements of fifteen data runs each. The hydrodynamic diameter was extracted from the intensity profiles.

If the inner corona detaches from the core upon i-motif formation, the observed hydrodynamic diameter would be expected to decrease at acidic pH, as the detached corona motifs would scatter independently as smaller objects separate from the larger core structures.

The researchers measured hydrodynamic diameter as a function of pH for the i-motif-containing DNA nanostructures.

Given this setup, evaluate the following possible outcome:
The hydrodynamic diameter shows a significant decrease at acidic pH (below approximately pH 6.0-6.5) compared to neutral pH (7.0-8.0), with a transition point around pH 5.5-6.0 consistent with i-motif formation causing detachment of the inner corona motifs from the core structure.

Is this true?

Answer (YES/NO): NO